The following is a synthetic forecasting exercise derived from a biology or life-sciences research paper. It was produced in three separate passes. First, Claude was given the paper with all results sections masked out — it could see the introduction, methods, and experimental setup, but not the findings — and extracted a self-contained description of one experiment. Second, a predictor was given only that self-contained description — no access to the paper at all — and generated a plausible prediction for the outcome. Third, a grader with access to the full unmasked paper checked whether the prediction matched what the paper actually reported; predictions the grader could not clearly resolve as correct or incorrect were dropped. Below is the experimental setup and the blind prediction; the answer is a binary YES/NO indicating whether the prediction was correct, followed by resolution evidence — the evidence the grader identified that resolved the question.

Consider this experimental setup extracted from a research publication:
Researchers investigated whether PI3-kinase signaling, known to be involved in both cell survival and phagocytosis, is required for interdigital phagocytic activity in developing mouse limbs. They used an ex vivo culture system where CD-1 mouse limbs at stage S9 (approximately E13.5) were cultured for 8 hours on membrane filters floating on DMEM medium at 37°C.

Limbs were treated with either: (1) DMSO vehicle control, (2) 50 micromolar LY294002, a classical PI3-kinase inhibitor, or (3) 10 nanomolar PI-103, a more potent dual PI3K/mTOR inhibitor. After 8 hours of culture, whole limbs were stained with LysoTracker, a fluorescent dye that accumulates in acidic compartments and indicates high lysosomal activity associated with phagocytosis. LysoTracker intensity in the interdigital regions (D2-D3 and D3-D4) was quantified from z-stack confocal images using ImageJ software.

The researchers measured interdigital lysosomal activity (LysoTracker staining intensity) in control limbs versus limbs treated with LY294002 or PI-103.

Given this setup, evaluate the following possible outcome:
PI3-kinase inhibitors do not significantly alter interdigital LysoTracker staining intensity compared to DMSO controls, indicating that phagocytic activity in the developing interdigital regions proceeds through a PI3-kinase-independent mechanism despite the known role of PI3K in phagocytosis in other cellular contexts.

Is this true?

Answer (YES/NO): NO